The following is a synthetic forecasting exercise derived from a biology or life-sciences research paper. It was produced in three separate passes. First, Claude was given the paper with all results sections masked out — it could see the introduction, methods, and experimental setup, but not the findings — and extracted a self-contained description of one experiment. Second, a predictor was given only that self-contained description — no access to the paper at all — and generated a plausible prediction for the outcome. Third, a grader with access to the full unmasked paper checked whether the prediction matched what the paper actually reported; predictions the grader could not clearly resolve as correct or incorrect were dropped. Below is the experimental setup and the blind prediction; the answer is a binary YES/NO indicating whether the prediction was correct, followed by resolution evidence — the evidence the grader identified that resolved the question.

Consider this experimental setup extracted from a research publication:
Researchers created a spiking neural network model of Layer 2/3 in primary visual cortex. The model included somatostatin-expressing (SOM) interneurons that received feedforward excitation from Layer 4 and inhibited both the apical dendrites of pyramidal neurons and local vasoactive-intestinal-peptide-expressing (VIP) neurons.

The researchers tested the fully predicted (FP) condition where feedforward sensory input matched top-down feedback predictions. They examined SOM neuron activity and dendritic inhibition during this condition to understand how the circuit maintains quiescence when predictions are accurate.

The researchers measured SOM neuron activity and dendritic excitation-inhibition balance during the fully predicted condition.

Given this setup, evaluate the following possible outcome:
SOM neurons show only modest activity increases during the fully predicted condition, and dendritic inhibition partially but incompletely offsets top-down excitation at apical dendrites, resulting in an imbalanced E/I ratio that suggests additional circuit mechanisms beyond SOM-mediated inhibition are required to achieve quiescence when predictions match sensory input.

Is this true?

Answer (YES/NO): NO